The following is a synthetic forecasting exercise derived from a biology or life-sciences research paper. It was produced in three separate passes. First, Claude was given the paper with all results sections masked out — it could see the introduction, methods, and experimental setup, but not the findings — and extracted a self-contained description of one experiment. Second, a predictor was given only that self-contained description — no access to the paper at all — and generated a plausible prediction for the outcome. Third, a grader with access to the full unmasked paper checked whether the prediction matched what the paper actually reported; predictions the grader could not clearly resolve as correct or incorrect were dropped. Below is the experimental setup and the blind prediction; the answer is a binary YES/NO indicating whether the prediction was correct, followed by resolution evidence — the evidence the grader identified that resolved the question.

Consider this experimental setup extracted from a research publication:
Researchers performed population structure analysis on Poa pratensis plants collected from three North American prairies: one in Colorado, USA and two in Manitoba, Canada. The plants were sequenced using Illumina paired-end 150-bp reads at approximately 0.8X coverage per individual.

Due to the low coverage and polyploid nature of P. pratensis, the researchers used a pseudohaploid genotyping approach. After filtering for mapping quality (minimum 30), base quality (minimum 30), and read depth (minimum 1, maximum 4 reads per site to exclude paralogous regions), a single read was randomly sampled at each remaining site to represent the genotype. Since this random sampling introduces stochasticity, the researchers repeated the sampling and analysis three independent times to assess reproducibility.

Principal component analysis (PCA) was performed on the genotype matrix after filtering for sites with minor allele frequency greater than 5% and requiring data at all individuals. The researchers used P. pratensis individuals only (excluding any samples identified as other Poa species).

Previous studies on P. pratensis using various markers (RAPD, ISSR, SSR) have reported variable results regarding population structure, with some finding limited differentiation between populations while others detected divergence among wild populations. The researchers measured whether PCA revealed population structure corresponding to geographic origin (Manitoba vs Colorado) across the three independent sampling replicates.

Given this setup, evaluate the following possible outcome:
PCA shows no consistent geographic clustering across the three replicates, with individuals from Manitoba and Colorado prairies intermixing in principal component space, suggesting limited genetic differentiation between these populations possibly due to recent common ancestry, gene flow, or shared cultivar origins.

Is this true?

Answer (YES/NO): NO